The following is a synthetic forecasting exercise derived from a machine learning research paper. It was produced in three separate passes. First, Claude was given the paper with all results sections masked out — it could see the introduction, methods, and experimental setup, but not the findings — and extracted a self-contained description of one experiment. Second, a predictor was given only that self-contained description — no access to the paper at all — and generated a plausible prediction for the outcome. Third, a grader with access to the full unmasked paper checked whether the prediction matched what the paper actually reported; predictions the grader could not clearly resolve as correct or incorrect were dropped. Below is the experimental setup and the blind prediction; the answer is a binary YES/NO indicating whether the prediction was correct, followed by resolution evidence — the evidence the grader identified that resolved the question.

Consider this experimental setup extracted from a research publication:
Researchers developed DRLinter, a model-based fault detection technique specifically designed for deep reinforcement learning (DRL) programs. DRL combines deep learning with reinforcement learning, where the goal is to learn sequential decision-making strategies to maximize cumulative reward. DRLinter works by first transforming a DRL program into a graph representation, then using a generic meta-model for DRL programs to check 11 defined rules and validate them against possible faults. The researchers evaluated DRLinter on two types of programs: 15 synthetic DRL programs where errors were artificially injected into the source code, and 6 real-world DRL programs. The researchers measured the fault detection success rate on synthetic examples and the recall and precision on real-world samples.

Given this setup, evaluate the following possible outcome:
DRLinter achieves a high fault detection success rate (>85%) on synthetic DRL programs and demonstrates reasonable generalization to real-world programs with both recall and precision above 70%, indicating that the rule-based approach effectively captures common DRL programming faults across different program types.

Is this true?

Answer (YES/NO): YES